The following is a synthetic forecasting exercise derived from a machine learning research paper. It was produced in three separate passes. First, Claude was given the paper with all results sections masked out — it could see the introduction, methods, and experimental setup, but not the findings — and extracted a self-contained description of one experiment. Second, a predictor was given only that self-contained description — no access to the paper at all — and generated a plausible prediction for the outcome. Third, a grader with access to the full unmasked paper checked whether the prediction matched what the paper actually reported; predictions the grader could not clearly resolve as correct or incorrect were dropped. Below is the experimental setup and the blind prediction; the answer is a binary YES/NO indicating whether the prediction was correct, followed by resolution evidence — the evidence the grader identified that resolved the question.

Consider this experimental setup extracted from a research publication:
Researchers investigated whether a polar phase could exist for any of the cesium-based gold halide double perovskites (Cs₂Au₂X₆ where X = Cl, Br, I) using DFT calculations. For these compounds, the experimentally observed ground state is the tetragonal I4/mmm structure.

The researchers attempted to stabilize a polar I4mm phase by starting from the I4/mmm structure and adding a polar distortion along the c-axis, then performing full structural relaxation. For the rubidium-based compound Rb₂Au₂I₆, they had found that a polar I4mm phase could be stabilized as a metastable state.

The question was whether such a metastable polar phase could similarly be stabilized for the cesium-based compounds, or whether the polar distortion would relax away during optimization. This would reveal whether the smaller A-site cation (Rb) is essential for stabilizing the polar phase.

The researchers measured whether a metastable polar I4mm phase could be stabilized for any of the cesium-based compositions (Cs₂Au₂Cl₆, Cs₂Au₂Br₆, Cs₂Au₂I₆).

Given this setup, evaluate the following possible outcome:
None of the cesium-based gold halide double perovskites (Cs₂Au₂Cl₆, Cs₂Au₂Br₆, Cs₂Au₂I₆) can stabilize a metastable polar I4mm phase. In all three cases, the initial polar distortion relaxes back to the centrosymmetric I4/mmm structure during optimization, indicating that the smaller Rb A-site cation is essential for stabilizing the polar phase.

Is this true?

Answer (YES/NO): YES